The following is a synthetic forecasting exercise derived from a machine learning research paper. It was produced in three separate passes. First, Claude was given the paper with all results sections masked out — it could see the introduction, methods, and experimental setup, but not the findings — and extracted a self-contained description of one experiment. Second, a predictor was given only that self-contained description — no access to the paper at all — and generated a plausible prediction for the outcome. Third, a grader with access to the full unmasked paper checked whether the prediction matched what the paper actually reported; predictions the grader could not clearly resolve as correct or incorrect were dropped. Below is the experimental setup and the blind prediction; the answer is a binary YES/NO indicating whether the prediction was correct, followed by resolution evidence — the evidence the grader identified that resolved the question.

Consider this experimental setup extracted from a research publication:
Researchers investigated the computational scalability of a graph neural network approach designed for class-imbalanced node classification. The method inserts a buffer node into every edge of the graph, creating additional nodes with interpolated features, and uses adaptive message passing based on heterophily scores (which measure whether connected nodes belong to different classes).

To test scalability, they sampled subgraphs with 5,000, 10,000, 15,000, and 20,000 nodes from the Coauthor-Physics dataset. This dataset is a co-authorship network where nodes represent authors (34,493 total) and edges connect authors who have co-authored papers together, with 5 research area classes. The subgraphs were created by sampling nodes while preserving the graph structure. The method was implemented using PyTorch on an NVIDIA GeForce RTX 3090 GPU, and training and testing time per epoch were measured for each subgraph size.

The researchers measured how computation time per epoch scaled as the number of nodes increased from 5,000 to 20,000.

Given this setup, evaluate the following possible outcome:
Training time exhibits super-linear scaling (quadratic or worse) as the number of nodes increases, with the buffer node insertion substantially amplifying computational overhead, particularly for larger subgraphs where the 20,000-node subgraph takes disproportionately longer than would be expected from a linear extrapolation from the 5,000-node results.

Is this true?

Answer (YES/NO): NO